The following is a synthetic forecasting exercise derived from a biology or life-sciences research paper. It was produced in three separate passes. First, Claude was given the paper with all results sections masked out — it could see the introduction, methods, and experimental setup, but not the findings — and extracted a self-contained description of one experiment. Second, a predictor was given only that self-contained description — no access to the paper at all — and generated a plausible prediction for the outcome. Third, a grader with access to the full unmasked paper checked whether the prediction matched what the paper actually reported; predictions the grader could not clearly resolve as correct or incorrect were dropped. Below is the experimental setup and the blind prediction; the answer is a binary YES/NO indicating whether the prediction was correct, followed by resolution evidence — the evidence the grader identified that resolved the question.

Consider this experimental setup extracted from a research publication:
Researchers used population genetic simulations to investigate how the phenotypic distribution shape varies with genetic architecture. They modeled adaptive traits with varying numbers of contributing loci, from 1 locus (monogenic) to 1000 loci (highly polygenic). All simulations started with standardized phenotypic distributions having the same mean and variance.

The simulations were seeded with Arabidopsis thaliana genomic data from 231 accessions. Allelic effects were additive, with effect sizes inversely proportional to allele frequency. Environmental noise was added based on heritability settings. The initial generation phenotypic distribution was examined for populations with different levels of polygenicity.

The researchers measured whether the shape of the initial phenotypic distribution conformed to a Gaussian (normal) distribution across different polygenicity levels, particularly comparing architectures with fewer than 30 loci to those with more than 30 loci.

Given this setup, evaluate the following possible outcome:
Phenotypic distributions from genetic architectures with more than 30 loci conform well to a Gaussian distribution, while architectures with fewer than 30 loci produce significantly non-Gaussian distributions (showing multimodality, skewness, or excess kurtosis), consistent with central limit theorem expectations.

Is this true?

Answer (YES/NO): YES